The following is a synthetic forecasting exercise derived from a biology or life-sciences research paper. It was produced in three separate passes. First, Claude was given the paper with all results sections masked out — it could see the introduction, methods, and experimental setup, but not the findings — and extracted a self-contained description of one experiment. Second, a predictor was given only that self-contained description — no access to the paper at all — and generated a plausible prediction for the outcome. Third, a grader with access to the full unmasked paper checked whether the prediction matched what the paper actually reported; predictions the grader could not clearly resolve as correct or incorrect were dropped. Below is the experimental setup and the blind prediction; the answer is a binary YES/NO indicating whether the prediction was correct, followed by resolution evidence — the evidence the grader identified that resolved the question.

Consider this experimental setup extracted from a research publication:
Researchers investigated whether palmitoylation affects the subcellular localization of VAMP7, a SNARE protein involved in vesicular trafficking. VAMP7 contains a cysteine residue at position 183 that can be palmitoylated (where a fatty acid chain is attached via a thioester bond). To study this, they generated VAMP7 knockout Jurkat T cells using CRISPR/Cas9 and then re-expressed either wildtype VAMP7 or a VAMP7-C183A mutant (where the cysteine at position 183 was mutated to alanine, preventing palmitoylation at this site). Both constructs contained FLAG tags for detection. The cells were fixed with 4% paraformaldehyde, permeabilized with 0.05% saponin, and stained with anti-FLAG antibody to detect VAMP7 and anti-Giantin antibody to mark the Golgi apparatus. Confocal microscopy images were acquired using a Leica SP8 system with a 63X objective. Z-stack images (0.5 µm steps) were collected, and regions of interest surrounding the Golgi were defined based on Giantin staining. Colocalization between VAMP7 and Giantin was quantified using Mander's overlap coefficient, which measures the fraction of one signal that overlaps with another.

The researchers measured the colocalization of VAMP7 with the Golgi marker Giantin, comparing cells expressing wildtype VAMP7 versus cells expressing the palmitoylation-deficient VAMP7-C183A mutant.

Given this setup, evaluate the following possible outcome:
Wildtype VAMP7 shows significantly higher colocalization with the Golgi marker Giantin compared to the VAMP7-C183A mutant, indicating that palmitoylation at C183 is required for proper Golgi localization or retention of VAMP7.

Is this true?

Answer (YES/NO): YES